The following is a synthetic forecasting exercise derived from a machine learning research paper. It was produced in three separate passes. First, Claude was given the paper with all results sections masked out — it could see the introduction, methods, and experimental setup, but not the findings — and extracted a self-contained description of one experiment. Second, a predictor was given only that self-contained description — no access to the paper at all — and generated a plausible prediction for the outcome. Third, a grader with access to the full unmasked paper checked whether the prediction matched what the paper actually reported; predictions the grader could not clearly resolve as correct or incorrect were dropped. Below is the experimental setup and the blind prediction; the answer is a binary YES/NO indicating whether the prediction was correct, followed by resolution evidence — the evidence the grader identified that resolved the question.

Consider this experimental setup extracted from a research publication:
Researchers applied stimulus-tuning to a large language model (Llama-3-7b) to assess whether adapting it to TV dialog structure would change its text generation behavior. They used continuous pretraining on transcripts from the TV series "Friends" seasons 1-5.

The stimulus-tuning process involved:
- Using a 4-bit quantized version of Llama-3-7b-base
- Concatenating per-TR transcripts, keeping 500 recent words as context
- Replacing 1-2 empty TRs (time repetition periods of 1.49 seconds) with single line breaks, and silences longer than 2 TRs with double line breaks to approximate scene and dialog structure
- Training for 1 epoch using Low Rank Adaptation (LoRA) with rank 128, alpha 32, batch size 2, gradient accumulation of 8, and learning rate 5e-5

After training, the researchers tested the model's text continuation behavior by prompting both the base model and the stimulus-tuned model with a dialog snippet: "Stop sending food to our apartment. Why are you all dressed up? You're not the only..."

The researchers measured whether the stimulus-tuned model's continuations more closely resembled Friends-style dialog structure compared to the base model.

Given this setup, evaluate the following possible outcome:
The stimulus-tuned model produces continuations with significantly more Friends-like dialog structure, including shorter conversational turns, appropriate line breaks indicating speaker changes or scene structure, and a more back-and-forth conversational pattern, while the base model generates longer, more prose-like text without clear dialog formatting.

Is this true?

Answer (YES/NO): YES